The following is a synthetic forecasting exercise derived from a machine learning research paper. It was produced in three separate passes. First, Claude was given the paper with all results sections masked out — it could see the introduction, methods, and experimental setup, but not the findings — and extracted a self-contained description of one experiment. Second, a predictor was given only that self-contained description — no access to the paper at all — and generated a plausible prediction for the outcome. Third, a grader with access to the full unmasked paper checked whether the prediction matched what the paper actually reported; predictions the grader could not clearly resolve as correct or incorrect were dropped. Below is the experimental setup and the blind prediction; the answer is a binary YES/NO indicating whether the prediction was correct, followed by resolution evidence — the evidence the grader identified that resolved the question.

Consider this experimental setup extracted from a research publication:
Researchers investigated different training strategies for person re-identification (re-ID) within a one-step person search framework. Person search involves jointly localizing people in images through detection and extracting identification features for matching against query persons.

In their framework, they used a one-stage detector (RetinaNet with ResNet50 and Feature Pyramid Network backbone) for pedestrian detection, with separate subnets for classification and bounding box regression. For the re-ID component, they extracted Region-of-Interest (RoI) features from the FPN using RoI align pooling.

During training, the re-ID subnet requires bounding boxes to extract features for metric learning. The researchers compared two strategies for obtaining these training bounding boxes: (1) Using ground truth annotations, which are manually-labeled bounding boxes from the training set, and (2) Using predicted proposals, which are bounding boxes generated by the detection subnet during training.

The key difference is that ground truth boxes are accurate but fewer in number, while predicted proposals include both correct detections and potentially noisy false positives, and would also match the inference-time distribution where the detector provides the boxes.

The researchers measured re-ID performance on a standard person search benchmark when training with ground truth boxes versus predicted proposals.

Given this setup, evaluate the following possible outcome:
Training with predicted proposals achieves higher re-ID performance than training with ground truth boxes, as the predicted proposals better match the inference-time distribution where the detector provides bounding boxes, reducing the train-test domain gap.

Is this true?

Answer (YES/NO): NO